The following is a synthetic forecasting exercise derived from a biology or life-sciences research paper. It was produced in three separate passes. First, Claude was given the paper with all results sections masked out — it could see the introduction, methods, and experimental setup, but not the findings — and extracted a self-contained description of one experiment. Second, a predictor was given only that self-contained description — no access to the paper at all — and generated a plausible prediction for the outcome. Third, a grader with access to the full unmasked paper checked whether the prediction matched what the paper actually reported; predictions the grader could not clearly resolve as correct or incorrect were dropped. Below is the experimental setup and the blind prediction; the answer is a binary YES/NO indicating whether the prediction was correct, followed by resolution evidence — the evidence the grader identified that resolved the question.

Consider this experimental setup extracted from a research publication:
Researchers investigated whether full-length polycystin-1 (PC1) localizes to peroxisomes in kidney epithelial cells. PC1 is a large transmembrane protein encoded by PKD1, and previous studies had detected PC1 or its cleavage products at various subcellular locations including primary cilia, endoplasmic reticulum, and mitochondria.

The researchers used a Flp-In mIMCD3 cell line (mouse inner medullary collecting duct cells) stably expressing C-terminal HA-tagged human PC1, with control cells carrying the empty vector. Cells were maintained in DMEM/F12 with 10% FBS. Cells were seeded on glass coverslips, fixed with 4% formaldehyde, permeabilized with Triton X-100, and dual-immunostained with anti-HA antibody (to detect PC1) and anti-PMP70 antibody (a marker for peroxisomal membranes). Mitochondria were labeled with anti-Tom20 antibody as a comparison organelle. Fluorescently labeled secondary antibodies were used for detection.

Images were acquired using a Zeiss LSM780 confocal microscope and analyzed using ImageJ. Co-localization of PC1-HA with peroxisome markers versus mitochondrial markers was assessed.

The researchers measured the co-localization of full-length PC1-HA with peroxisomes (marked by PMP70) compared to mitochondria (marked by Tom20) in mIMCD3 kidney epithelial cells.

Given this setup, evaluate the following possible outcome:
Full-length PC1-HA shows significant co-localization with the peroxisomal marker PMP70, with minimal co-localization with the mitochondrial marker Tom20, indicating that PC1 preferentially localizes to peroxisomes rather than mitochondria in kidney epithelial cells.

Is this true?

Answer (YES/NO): NO